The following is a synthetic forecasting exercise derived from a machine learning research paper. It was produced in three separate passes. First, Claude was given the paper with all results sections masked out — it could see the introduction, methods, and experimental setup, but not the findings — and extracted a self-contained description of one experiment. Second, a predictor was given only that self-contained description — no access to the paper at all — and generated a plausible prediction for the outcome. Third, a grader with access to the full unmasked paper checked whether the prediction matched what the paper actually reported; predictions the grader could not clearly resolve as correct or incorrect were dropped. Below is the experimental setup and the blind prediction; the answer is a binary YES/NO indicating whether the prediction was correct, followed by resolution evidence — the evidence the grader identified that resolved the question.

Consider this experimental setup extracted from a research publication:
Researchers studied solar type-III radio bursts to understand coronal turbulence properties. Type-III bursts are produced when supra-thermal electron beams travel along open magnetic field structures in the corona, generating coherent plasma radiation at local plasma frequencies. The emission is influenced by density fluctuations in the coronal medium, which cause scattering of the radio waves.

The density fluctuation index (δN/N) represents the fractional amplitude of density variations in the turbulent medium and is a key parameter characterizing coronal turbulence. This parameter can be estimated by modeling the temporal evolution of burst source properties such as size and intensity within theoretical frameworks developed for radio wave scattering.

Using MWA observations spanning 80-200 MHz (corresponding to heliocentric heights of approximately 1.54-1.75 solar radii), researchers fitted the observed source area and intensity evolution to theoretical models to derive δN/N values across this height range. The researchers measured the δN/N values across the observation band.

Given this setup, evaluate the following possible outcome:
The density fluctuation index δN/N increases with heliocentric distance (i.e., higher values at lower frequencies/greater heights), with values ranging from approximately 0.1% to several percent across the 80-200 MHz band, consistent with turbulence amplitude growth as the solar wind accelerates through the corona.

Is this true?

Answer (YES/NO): NO